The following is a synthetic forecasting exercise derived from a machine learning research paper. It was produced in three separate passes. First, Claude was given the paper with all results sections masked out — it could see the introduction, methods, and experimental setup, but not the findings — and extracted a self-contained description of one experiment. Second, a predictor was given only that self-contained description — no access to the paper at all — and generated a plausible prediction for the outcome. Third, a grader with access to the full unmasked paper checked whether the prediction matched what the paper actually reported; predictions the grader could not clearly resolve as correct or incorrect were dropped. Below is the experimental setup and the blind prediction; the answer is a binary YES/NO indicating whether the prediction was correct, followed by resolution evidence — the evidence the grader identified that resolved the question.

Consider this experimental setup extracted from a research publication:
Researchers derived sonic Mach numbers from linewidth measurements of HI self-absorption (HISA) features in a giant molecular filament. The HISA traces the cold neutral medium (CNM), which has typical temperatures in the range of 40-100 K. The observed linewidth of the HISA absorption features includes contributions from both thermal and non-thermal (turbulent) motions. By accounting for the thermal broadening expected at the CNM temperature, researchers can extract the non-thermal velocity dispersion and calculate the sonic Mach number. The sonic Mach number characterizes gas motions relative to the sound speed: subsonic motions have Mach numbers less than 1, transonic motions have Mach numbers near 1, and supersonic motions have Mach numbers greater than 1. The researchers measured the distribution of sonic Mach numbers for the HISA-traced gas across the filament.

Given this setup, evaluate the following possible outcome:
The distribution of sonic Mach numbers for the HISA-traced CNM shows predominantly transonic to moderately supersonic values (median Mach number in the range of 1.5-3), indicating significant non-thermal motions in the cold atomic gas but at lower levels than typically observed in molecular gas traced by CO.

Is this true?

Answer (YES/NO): NO